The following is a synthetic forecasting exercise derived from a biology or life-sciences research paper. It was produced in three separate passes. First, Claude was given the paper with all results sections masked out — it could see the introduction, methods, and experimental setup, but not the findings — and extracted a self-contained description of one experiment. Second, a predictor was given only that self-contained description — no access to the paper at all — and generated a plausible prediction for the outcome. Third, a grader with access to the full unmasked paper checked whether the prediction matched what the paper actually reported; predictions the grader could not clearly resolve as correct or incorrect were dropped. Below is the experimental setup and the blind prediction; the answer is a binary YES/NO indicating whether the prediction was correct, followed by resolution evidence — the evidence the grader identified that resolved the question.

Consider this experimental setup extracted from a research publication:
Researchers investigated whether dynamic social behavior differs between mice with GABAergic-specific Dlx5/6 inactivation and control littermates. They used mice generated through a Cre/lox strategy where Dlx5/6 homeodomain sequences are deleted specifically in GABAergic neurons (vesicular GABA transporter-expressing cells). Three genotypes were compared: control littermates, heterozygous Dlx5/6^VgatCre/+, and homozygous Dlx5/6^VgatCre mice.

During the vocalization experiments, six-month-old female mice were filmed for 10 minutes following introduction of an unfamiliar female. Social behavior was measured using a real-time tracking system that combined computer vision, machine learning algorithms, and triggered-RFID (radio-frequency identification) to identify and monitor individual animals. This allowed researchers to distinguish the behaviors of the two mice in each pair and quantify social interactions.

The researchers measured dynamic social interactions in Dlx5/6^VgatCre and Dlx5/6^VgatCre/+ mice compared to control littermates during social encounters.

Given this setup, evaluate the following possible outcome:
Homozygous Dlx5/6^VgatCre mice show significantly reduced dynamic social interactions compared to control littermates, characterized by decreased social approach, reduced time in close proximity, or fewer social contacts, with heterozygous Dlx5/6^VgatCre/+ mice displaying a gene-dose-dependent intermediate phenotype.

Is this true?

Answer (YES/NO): NO